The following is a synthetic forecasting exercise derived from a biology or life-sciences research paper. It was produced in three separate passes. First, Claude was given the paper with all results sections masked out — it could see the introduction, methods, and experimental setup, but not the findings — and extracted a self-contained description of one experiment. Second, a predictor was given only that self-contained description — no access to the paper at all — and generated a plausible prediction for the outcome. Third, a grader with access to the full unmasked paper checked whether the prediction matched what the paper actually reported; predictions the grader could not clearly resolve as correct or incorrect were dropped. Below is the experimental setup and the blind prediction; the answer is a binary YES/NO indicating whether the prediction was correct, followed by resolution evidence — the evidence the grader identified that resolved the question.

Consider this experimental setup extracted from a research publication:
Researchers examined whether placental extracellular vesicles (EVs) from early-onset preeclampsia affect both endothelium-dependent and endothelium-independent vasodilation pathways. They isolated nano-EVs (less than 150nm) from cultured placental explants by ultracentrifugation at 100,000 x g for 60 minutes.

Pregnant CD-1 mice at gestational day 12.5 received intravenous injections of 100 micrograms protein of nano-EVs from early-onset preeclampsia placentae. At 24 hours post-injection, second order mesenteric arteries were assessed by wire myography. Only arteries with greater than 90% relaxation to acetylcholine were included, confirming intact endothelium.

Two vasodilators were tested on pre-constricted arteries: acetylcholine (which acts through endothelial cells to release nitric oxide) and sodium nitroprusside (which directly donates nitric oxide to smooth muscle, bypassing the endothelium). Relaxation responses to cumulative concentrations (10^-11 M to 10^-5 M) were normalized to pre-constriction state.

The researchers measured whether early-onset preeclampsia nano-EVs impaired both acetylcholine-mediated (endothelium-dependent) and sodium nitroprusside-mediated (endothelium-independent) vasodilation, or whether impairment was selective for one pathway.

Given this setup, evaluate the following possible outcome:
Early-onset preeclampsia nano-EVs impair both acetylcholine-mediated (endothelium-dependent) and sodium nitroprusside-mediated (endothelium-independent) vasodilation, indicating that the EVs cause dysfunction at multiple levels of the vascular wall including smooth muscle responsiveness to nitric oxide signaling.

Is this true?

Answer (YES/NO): YES